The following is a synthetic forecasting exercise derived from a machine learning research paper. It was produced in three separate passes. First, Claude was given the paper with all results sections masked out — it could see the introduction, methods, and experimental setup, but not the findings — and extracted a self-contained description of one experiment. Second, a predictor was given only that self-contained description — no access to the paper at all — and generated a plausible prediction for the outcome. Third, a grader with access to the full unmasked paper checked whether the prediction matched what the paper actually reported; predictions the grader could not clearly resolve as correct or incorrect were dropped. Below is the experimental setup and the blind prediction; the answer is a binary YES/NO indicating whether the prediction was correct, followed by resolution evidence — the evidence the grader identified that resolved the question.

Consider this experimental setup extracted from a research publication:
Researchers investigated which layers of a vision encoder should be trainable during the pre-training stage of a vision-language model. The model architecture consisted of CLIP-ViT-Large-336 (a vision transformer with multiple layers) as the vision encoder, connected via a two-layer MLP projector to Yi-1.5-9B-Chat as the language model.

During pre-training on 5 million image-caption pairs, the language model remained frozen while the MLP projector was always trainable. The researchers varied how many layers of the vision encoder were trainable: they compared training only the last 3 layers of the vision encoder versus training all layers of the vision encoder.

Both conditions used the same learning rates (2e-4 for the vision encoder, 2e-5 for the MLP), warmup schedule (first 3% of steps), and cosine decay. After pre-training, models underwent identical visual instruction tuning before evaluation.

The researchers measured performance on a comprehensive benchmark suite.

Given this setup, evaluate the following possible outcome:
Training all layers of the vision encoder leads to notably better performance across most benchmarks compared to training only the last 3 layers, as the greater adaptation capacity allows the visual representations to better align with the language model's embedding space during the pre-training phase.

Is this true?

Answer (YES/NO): NO